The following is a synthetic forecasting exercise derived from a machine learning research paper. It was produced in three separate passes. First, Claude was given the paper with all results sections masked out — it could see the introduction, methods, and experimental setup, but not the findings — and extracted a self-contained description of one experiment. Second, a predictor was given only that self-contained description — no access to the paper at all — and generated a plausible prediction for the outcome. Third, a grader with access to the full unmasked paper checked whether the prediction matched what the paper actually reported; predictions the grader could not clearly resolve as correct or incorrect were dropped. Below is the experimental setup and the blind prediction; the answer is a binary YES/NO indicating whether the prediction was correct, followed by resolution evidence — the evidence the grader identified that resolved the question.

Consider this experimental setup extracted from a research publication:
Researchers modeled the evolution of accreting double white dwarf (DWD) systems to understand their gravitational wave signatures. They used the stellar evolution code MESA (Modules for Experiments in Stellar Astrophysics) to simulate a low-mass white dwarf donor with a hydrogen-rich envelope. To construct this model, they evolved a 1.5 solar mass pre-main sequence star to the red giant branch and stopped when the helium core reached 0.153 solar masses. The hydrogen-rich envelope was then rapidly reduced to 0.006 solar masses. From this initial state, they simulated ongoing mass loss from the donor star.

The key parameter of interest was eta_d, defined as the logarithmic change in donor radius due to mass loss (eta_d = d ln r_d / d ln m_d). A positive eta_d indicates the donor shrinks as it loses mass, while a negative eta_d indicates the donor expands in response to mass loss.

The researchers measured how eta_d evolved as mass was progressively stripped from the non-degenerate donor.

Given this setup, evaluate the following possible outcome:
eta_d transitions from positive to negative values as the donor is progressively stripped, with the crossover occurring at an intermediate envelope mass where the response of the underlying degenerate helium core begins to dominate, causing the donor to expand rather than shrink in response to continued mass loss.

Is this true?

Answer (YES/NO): YES